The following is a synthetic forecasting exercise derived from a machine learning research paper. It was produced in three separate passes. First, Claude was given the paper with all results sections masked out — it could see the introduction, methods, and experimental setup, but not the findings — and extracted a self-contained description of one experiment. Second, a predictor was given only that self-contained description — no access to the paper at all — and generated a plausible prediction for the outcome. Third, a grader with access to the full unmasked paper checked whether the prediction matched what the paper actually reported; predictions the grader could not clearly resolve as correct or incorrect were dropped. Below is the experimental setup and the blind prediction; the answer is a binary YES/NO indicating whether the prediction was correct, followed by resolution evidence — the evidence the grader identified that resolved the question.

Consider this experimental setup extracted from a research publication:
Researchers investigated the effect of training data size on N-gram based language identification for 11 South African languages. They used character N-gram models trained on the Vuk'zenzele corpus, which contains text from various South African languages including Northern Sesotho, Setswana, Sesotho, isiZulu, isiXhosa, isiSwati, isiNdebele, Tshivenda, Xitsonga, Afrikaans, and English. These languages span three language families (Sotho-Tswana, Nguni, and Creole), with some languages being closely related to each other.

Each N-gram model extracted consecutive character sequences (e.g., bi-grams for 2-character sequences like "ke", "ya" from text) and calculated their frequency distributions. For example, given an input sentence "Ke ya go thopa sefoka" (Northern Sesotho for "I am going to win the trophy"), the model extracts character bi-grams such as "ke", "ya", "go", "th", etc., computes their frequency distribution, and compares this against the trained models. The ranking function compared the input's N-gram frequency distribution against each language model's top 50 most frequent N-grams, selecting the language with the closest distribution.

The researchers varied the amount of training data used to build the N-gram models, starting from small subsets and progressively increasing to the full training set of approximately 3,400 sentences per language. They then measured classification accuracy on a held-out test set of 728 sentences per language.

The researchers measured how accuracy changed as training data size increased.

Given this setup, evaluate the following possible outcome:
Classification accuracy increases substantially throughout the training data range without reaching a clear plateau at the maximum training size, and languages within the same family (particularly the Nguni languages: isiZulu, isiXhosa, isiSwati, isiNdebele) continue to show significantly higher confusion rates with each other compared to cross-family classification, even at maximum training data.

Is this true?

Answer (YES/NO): NO